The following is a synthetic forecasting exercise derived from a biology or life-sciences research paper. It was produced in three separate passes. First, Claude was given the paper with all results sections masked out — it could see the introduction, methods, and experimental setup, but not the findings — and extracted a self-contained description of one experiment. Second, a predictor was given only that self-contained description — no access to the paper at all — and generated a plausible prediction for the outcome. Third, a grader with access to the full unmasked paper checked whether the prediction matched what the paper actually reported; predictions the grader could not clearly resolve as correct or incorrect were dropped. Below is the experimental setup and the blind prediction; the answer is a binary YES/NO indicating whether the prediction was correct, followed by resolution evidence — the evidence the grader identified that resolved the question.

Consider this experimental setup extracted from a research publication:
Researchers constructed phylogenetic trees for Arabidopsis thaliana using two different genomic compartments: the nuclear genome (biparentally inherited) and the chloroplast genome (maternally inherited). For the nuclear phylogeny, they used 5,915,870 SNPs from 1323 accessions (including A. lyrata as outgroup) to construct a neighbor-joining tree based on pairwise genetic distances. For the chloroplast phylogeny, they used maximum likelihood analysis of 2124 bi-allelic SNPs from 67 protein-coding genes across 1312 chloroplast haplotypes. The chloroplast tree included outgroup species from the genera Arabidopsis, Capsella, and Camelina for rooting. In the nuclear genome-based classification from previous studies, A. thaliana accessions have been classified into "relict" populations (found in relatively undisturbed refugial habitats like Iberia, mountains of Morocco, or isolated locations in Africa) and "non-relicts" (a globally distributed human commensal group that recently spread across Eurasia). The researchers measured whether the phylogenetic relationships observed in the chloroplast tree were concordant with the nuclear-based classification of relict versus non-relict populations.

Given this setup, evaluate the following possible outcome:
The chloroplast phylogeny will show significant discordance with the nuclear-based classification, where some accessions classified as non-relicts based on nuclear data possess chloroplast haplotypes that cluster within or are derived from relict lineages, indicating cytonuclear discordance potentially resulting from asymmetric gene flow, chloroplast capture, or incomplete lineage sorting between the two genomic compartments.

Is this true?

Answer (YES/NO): NO